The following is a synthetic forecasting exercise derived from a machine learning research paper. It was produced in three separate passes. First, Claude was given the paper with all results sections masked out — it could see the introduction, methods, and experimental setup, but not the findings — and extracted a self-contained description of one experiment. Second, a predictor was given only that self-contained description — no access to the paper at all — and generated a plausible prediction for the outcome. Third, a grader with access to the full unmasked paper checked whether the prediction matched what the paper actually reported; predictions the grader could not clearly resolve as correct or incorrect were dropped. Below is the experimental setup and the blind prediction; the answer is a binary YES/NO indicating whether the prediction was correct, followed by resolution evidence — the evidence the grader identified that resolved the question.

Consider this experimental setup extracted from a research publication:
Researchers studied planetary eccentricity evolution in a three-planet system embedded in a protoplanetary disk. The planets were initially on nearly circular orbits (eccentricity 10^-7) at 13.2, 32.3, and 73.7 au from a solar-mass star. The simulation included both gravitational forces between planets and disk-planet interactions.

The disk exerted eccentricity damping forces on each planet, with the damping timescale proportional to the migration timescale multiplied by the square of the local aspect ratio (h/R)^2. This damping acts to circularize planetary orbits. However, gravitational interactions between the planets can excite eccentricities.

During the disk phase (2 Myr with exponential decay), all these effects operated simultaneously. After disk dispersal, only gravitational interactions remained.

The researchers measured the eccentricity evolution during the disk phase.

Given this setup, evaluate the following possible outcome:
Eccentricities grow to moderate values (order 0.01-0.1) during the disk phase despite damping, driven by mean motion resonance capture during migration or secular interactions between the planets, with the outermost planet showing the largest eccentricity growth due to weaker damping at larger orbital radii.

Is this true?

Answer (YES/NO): NO